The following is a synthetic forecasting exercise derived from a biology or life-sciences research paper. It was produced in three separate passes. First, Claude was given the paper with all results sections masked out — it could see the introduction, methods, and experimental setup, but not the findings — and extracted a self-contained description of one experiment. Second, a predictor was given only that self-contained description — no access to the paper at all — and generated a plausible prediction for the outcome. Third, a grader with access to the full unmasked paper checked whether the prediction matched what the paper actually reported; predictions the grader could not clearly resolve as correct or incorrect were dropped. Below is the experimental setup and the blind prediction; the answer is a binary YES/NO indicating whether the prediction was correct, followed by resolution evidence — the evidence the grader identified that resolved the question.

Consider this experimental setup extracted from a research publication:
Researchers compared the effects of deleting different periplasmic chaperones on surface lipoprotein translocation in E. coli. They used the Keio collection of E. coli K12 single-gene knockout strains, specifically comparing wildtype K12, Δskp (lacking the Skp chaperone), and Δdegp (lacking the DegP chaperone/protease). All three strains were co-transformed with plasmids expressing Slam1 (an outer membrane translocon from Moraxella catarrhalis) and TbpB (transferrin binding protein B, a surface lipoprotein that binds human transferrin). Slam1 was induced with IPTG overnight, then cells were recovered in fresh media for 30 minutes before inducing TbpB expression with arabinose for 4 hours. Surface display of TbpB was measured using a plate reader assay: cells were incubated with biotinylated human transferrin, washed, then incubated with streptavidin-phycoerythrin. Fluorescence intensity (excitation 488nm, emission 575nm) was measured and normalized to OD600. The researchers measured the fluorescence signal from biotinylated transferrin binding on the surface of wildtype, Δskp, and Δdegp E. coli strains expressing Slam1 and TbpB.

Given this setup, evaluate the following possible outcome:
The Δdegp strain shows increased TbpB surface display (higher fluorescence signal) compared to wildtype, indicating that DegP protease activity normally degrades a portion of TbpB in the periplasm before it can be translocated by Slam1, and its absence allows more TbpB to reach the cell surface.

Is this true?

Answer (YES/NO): NO